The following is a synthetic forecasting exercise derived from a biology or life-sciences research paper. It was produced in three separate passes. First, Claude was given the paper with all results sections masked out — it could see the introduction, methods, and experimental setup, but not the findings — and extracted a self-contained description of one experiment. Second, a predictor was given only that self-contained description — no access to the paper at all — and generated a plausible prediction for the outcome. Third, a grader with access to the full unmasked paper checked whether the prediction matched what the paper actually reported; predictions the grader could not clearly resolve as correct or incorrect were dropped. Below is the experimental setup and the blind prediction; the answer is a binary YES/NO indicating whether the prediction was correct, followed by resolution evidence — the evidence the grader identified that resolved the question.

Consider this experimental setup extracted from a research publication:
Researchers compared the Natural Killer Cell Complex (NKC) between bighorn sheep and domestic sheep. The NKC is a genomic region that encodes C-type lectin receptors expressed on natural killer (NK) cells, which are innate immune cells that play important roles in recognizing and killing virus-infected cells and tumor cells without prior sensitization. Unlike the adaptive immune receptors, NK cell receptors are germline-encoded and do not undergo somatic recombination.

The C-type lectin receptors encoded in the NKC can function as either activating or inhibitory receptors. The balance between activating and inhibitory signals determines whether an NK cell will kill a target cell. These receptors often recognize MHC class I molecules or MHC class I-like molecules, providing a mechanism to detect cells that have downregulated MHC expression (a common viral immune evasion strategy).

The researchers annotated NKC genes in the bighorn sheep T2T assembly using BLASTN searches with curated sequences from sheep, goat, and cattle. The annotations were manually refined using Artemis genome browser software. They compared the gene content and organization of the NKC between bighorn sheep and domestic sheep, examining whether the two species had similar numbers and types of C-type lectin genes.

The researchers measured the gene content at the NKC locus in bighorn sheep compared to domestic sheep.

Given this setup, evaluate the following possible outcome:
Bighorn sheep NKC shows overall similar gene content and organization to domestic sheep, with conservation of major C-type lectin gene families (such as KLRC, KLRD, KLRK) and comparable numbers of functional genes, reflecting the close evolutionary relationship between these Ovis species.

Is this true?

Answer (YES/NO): NO